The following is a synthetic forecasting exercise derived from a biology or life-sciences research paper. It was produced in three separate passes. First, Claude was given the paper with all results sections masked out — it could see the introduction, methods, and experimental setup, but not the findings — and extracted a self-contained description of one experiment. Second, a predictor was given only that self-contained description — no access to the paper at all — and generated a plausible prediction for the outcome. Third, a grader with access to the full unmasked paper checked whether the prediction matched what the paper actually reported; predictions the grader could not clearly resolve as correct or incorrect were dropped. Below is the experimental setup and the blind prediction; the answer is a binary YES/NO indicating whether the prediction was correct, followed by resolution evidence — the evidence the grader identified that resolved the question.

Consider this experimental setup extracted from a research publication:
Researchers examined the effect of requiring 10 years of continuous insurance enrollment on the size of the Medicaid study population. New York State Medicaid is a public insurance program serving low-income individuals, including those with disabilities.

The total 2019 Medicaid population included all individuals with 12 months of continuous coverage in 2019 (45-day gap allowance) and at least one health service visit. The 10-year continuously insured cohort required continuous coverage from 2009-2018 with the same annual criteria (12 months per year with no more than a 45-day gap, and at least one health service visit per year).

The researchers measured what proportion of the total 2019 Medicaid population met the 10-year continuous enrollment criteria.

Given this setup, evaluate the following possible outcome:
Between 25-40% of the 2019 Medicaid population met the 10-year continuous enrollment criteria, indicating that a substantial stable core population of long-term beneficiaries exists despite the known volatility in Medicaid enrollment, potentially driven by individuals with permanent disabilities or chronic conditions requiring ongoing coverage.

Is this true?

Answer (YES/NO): NO